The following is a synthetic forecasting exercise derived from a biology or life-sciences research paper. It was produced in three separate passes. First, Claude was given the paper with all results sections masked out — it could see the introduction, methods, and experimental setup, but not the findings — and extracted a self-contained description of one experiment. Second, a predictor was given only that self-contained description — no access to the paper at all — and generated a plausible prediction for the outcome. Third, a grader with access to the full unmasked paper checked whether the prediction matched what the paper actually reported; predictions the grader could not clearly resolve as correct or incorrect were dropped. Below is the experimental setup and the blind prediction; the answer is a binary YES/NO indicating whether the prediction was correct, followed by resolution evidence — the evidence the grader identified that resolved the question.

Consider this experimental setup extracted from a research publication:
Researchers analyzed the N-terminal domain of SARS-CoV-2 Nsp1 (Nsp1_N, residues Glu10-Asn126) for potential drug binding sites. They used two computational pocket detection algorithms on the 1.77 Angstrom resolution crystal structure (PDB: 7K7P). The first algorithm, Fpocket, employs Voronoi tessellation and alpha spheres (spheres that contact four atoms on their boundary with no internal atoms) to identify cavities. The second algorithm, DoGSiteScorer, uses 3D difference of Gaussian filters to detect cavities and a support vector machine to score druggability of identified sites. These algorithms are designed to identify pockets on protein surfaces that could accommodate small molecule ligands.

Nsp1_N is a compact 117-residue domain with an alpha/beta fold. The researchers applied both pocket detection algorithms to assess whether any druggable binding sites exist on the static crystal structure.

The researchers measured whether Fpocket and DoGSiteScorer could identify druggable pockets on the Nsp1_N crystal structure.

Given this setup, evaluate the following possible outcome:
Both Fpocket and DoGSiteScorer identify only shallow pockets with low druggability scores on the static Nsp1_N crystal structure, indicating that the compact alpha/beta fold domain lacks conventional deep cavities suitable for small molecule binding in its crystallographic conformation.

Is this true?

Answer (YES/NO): NO